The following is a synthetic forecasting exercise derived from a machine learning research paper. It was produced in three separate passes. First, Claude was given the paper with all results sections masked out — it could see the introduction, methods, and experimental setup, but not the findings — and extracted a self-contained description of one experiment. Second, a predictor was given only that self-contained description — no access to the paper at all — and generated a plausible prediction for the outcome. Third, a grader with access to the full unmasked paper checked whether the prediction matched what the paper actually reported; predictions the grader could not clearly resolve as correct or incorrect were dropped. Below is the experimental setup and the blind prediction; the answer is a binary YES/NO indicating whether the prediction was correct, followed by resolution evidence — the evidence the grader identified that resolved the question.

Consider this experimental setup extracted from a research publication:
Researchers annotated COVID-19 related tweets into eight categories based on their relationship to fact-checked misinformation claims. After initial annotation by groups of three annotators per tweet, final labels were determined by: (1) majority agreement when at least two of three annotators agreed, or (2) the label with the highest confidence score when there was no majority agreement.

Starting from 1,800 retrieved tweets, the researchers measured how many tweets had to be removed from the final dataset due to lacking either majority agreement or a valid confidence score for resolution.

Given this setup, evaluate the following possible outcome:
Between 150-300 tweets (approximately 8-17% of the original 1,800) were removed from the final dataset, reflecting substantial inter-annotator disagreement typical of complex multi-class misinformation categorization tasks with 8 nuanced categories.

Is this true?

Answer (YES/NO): NO